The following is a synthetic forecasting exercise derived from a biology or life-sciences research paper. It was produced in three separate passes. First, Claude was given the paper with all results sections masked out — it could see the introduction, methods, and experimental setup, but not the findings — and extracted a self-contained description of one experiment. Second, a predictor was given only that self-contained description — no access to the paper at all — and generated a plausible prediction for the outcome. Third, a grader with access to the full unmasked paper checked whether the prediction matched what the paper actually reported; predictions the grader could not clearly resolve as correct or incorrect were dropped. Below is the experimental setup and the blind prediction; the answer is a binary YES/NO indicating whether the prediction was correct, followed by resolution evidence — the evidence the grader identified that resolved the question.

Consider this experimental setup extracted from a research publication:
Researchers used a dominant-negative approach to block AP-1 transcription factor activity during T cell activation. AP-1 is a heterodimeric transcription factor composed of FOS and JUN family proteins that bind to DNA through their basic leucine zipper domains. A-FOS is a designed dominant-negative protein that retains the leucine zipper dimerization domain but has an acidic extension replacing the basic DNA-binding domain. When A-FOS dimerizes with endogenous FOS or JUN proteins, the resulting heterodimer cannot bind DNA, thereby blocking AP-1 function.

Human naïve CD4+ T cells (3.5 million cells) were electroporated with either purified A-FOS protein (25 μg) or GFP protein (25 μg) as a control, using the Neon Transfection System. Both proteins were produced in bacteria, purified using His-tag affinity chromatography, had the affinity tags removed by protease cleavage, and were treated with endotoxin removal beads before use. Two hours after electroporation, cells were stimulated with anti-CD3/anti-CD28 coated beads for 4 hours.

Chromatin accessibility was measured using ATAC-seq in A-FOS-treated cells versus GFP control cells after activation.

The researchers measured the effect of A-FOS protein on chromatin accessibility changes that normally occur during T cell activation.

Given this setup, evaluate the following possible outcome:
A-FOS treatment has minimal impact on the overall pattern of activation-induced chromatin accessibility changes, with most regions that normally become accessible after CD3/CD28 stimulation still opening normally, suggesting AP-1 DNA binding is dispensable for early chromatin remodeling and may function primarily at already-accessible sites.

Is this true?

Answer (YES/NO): NO